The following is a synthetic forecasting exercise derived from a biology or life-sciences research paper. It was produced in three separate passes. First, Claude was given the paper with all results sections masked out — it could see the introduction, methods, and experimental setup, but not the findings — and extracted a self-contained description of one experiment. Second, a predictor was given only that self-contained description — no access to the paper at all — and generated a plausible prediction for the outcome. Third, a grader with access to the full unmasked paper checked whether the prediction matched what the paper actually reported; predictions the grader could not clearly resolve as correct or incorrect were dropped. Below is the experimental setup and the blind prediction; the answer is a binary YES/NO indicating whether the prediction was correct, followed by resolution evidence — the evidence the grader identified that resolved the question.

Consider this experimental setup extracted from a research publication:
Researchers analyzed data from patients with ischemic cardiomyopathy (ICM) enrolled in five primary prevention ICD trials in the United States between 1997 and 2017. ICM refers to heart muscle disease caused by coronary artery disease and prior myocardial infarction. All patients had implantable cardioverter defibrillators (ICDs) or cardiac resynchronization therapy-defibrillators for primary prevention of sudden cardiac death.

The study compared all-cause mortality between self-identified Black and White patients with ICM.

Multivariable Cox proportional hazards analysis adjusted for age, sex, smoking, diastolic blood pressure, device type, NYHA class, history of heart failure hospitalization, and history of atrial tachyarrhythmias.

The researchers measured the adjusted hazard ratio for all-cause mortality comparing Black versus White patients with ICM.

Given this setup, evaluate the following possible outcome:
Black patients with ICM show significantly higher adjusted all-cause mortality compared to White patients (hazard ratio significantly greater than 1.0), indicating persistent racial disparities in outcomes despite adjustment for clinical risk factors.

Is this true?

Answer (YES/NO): NO